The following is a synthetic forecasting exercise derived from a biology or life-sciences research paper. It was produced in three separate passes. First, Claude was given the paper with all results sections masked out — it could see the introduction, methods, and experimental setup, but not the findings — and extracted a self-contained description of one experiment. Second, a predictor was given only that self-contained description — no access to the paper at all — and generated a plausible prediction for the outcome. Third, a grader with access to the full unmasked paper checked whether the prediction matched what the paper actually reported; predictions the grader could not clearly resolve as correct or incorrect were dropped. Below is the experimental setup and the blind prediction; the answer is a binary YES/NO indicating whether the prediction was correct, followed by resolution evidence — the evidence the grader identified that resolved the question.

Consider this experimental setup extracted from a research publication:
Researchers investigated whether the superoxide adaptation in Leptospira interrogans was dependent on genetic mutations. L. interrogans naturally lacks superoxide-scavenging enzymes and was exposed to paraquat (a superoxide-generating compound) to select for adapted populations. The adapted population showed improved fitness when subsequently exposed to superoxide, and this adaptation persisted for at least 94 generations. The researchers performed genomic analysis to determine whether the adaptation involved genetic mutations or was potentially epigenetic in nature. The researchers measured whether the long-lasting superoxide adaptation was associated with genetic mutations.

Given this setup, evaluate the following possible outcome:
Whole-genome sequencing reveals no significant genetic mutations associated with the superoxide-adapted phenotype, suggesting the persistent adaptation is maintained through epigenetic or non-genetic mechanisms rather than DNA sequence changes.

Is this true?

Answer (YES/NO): YES